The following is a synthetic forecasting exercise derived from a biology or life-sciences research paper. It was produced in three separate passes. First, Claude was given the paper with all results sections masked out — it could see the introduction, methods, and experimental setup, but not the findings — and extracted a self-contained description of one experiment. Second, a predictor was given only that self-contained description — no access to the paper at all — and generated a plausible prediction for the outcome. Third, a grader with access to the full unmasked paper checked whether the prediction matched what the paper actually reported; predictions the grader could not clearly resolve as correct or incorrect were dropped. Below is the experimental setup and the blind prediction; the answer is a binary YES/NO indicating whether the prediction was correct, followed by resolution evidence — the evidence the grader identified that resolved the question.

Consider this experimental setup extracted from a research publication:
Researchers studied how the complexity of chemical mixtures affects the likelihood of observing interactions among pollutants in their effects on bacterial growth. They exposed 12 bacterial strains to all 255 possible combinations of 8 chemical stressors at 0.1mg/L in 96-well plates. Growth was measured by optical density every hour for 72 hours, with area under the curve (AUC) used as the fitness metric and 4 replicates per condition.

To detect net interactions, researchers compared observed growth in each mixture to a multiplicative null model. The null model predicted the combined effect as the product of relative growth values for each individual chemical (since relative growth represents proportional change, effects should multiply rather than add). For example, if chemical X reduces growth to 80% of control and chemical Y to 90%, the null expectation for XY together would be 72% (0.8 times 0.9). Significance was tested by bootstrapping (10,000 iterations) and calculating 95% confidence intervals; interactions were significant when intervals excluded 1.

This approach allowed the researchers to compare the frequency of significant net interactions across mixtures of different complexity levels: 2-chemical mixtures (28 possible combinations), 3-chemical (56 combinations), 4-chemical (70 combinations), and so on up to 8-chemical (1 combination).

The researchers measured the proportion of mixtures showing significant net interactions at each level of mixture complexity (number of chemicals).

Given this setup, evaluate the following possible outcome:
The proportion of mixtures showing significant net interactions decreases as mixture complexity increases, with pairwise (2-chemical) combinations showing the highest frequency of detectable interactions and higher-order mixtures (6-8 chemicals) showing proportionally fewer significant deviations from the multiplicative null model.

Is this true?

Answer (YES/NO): NO